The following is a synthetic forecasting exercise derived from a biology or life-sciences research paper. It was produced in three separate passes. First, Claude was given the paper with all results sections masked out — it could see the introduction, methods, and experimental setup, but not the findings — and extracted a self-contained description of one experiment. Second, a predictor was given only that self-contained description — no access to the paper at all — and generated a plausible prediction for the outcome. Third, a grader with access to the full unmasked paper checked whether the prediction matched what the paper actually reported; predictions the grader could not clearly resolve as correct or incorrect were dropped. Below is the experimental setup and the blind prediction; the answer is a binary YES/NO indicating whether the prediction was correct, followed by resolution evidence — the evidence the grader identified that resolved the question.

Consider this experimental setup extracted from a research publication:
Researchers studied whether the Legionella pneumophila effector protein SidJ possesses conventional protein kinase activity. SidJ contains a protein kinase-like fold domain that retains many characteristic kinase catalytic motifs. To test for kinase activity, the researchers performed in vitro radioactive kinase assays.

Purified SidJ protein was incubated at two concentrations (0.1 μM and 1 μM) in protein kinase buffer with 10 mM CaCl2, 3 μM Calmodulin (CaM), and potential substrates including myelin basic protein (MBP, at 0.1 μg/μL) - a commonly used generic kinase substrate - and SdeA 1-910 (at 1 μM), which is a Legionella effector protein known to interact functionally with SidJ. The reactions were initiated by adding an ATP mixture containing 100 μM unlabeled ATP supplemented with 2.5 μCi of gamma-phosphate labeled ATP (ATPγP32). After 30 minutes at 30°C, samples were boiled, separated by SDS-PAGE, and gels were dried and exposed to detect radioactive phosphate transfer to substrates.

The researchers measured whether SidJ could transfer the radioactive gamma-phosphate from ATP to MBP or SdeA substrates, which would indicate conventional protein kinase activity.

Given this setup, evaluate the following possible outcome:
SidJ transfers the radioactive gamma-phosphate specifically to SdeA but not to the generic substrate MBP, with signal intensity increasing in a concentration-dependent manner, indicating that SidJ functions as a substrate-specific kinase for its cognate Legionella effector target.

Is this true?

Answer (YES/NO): NO